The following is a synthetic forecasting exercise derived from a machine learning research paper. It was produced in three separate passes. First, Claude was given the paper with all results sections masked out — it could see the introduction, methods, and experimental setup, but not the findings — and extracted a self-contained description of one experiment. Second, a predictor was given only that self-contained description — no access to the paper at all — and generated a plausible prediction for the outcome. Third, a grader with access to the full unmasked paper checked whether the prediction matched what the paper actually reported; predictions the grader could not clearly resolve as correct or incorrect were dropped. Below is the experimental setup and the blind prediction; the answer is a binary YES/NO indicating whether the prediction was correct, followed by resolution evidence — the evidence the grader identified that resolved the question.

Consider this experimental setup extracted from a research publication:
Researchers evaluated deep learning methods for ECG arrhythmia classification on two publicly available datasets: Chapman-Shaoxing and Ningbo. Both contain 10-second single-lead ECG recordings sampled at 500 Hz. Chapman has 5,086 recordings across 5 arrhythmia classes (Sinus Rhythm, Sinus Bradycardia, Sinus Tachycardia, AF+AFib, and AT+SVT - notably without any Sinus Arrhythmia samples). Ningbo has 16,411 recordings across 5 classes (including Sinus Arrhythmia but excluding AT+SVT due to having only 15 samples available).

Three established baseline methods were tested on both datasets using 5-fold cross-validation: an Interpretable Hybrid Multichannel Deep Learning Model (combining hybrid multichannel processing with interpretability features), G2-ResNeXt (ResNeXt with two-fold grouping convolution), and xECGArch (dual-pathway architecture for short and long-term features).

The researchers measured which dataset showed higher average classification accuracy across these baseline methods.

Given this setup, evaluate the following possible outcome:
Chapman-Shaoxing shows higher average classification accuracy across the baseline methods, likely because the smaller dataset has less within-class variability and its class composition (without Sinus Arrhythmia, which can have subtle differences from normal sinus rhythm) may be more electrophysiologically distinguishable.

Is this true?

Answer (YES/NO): YES